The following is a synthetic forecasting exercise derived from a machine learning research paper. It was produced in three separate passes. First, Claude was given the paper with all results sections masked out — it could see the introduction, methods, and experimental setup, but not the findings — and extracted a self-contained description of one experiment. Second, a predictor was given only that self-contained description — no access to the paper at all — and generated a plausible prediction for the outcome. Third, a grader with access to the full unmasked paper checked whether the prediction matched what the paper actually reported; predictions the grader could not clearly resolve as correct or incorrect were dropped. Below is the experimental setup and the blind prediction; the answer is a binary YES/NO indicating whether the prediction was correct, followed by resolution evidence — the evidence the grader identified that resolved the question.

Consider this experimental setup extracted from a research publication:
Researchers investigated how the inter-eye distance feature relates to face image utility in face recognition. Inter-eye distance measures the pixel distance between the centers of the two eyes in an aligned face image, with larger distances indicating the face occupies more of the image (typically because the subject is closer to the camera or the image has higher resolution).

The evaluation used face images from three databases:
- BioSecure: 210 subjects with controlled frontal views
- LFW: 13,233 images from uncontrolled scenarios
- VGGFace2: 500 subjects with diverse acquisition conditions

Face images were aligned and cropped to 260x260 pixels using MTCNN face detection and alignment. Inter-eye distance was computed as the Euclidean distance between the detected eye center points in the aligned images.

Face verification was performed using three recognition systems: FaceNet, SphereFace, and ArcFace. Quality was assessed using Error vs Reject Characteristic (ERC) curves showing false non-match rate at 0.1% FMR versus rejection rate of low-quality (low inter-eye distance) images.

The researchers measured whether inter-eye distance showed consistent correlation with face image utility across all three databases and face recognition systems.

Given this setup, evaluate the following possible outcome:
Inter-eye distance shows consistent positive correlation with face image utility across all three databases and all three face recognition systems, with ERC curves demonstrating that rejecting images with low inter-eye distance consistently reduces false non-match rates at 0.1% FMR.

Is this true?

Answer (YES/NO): NO